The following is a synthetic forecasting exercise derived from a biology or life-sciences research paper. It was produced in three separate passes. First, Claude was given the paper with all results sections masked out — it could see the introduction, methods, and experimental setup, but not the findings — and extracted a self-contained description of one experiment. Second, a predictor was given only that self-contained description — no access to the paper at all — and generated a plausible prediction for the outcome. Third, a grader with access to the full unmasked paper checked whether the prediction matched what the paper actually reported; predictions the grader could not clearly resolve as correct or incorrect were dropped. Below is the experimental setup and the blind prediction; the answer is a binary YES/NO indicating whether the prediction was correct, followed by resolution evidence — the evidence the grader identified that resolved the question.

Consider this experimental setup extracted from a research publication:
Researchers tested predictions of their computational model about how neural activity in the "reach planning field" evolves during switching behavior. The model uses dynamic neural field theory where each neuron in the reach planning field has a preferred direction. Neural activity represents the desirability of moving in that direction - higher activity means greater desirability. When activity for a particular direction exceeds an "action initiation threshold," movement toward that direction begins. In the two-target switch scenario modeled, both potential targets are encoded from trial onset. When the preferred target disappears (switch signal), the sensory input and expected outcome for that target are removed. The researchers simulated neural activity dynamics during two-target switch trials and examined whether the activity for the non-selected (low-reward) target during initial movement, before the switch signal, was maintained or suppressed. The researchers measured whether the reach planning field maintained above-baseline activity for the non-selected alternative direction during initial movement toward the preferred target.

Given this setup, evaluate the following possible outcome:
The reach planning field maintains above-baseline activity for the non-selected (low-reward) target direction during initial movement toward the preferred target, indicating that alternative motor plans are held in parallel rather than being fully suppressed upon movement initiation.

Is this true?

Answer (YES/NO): YES